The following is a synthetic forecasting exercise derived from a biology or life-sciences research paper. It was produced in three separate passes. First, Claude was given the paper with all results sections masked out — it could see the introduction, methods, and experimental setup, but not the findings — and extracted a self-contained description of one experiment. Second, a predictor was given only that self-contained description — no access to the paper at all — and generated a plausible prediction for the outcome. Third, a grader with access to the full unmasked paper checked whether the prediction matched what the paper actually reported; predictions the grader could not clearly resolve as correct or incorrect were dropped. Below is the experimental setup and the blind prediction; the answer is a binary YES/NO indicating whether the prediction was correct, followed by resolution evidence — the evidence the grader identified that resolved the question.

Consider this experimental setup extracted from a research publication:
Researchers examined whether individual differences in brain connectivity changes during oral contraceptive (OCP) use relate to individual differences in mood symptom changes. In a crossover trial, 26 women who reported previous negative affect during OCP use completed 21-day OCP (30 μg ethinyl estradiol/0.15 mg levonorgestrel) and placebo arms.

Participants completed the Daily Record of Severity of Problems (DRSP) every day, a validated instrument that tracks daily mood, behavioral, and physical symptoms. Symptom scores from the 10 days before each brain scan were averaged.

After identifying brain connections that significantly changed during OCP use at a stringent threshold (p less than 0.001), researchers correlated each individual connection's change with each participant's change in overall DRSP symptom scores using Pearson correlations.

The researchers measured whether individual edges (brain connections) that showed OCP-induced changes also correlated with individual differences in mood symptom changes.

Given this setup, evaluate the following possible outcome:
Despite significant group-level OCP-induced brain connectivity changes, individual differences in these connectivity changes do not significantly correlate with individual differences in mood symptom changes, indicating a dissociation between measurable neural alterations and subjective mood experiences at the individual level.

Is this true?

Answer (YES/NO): NO